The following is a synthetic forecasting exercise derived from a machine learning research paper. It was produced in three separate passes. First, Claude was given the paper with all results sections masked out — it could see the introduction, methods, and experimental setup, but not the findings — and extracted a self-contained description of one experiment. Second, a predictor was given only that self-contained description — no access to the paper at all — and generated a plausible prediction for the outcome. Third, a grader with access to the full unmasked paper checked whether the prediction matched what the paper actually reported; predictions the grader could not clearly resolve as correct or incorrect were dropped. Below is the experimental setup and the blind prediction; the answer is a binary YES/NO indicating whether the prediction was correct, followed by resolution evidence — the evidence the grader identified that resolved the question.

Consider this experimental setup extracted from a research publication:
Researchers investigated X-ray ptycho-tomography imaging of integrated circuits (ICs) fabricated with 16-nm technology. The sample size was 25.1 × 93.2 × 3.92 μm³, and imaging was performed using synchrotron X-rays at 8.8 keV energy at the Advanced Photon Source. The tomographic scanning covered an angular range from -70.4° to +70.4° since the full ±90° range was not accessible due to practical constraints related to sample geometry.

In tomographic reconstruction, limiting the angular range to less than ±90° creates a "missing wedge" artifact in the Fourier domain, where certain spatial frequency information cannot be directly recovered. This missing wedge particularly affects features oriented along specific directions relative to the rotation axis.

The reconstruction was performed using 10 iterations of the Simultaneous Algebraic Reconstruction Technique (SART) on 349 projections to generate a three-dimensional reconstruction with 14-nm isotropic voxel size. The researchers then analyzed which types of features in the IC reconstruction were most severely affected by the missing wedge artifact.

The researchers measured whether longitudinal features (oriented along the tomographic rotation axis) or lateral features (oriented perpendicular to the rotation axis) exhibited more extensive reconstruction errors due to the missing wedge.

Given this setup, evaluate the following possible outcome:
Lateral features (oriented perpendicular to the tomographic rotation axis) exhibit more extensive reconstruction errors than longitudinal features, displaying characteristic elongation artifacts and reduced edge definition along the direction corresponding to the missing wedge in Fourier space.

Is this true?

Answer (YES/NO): NO